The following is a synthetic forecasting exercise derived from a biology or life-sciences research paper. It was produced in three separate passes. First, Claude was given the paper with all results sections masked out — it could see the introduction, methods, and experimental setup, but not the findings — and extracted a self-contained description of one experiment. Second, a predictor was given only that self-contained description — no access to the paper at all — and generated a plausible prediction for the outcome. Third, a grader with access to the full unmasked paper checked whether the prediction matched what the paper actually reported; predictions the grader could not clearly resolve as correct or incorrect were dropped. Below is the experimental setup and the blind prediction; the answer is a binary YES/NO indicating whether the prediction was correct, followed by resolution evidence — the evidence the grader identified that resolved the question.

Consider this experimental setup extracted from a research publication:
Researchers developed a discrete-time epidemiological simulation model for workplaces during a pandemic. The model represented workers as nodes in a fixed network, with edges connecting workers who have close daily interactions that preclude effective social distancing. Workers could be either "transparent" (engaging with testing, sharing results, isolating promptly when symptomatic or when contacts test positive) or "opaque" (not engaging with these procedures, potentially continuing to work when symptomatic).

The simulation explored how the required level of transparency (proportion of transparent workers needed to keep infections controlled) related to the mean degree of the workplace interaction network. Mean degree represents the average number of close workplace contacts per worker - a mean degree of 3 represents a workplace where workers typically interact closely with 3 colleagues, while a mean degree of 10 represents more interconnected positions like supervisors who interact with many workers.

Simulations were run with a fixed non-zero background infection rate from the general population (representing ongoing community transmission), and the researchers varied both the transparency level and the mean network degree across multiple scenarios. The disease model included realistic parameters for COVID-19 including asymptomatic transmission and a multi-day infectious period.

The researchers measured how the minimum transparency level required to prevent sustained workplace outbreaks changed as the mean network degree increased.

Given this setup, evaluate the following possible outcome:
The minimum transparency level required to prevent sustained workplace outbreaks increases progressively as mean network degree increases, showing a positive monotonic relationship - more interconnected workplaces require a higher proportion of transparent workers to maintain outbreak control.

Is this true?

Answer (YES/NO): YES